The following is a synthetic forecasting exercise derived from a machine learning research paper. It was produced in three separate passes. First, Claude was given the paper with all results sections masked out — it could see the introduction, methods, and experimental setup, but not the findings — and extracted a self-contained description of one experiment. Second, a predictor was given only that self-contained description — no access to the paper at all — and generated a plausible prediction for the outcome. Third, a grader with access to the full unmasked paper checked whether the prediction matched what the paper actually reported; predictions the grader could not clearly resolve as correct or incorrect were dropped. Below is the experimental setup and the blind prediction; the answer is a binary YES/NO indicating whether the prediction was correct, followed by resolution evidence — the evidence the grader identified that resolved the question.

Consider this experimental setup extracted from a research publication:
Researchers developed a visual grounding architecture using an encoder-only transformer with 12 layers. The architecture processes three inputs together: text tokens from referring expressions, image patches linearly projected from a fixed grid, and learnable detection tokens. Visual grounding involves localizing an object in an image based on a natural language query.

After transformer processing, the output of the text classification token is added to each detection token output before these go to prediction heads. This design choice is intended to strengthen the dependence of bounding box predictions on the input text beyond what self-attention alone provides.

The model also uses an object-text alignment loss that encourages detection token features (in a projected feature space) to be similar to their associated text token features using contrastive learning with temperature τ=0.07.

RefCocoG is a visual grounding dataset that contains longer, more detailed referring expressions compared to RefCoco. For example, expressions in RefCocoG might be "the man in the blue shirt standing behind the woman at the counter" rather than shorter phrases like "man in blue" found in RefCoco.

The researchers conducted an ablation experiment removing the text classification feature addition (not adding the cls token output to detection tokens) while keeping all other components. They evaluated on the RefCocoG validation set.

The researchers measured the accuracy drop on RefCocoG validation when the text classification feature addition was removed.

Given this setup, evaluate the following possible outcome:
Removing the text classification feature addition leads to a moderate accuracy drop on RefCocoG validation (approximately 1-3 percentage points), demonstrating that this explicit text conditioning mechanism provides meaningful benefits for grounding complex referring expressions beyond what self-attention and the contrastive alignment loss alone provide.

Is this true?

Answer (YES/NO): YES